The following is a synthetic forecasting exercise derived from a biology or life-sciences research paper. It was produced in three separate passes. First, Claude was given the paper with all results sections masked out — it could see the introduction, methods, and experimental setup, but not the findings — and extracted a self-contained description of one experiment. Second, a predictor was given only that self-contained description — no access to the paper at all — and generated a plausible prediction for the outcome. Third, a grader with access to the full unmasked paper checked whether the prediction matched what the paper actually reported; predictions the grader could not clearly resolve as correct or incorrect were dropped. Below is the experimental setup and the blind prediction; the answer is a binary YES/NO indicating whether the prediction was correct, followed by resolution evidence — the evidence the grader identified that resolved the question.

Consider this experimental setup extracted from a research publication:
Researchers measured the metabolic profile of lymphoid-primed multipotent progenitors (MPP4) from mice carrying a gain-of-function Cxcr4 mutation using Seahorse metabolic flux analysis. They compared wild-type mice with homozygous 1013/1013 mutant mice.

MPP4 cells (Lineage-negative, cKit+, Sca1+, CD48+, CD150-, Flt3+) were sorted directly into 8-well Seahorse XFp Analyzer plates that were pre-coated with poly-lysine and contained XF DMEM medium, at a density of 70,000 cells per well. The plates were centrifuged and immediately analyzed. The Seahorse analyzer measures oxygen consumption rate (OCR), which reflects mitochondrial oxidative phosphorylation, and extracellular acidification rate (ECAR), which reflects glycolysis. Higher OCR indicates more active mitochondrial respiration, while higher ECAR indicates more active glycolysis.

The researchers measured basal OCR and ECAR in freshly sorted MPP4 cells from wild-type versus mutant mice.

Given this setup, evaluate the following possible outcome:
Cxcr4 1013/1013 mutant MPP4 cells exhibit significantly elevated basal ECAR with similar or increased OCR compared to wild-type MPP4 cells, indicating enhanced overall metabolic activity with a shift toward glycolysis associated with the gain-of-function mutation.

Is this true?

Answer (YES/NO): NO